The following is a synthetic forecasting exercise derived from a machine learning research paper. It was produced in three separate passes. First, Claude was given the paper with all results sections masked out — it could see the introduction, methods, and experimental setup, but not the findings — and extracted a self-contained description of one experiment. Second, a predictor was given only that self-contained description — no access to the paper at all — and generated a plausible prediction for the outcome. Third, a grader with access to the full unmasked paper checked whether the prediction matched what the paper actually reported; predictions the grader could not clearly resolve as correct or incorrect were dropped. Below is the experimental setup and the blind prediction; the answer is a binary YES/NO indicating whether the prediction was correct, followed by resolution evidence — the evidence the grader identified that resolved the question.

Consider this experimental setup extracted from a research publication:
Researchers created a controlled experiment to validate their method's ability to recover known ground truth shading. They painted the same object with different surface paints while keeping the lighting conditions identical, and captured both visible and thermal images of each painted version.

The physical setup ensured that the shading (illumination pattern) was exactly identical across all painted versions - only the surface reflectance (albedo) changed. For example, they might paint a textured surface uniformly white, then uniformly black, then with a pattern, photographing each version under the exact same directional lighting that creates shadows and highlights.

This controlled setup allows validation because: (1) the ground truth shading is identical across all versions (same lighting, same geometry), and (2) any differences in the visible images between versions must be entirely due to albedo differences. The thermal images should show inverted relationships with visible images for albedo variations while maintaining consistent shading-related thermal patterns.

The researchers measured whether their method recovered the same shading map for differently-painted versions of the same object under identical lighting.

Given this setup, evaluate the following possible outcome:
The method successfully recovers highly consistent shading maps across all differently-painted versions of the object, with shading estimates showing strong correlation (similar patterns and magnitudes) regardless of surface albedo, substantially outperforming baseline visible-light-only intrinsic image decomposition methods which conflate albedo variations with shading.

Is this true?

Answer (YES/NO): YES